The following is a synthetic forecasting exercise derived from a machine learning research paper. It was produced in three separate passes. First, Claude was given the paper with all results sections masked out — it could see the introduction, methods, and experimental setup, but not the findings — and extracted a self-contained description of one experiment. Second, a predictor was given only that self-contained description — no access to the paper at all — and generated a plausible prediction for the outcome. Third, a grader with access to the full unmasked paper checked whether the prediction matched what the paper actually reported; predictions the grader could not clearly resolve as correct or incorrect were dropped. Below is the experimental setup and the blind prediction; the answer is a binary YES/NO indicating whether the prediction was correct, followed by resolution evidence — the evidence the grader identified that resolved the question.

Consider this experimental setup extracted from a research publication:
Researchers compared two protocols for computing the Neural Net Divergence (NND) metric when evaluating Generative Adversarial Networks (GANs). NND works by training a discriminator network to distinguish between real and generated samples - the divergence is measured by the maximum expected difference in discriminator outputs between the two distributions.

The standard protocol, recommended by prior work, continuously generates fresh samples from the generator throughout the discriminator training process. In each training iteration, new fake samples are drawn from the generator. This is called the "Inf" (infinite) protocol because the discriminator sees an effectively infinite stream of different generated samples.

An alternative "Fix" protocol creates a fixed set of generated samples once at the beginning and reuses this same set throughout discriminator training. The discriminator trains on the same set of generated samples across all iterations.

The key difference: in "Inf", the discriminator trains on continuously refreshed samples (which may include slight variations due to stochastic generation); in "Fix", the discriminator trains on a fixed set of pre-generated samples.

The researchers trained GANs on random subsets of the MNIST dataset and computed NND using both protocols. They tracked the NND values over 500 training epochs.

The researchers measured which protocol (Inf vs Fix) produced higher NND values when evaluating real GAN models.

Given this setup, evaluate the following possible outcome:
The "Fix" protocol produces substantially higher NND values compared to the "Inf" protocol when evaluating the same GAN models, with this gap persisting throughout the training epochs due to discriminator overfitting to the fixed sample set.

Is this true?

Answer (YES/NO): NO